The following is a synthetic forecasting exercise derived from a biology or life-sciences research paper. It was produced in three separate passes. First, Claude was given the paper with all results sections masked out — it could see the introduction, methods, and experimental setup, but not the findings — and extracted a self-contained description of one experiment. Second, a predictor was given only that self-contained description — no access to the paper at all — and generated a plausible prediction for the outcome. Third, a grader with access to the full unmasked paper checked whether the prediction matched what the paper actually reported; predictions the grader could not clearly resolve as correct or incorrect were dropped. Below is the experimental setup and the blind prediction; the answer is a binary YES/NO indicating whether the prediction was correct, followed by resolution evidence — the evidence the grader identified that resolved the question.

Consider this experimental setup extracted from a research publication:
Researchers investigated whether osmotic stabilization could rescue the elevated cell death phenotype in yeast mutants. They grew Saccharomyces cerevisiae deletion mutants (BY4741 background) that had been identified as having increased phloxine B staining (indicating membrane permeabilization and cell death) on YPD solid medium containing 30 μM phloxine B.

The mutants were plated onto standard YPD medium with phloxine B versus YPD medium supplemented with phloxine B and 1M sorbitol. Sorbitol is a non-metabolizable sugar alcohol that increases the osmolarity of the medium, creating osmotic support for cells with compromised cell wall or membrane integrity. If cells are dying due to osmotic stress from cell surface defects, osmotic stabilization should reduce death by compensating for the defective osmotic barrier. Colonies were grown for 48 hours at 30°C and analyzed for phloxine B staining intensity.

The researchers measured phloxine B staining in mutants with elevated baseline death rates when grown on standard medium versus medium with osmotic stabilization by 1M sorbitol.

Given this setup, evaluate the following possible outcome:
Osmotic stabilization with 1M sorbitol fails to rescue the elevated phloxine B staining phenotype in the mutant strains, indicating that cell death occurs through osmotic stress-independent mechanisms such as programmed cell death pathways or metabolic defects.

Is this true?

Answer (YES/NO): YES